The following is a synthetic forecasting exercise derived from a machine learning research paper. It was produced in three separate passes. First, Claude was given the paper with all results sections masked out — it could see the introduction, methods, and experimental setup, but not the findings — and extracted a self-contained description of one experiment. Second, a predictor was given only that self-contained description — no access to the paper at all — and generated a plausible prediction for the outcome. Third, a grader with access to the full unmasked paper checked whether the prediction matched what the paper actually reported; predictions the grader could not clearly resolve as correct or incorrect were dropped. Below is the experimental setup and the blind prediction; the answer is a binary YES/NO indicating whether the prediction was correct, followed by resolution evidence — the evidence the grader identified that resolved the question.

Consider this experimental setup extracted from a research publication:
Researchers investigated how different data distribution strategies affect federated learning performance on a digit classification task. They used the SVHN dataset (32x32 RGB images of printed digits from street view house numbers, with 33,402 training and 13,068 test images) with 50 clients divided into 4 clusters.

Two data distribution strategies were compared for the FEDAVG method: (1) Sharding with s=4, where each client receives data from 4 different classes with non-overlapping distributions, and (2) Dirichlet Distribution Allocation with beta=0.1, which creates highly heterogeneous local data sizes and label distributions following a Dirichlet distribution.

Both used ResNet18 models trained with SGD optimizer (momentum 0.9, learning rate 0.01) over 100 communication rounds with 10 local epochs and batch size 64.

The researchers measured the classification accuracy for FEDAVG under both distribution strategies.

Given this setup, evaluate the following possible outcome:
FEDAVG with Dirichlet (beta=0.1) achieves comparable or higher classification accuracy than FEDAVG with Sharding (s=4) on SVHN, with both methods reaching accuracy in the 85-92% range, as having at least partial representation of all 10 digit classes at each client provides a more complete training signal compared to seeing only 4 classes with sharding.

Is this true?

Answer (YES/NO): NO